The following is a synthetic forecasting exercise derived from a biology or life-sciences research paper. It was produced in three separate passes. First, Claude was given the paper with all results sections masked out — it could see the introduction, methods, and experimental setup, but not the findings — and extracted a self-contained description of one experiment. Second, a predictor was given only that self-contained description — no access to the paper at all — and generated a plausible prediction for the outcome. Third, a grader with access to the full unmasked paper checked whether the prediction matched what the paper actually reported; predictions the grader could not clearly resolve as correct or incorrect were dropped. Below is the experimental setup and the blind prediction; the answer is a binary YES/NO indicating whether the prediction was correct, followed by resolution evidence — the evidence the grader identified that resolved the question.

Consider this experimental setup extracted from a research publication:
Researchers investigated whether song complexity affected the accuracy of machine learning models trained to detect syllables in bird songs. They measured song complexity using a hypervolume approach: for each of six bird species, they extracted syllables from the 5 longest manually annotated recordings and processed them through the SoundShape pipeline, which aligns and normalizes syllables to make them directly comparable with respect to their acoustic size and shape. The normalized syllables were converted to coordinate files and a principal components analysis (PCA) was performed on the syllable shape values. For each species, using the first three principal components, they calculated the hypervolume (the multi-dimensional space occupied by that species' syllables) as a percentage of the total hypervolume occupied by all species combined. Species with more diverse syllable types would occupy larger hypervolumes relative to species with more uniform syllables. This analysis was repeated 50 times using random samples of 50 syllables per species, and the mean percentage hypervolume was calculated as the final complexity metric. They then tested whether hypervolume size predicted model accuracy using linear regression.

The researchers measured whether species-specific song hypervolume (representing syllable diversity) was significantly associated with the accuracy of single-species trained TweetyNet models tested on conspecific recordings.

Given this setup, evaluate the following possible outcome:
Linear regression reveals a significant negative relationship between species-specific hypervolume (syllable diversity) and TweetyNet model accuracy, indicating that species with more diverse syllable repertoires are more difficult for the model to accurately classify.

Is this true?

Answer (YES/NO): YES